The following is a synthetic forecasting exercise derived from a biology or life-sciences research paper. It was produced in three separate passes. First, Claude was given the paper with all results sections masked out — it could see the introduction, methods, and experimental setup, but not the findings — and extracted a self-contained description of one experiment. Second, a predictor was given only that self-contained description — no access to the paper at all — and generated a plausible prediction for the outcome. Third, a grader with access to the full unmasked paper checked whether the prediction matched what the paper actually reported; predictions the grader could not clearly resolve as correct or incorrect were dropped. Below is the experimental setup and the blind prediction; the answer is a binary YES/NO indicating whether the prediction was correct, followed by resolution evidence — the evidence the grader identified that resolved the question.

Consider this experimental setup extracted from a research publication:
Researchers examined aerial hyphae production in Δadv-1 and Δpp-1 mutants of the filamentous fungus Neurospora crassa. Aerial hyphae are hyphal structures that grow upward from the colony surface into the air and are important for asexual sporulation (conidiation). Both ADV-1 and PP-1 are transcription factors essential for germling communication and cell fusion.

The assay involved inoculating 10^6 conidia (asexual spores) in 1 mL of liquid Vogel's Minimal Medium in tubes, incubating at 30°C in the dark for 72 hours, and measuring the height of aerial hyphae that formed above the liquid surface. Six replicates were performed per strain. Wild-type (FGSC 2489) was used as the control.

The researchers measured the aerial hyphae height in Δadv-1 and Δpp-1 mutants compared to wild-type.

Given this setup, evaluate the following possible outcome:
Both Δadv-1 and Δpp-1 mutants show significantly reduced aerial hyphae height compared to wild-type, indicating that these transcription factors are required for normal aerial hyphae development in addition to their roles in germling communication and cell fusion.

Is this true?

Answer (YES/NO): YES